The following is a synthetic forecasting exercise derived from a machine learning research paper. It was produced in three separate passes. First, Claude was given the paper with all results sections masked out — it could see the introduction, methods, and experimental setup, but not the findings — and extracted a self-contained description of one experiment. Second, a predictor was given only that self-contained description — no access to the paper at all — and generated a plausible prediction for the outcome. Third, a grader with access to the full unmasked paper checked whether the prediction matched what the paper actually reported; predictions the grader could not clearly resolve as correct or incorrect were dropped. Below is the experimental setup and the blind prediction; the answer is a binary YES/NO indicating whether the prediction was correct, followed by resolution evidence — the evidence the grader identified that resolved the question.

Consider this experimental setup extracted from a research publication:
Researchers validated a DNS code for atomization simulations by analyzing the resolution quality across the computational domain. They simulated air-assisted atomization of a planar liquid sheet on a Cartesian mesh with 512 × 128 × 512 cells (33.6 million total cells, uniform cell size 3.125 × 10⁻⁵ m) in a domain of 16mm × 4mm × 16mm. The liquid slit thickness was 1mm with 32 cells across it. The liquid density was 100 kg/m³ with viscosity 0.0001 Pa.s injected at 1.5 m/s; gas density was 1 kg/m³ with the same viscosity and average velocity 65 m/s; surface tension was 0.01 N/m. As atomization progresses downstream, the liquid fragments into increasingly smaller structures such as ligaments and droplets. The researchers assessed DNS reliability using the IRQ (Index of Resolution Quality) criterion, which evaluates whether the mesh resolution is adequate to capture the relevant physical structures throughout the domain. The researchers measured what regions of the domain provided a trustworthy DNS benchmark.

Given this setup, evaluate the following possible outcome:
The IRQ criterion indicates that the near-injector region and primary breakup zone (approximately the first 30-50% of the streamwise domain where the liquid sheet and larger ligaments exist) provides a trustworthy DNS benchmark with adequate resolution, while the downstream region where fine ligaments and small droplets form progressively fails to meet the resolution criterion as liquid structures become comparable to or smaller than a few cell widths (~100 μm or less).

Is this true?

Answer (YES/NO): NO